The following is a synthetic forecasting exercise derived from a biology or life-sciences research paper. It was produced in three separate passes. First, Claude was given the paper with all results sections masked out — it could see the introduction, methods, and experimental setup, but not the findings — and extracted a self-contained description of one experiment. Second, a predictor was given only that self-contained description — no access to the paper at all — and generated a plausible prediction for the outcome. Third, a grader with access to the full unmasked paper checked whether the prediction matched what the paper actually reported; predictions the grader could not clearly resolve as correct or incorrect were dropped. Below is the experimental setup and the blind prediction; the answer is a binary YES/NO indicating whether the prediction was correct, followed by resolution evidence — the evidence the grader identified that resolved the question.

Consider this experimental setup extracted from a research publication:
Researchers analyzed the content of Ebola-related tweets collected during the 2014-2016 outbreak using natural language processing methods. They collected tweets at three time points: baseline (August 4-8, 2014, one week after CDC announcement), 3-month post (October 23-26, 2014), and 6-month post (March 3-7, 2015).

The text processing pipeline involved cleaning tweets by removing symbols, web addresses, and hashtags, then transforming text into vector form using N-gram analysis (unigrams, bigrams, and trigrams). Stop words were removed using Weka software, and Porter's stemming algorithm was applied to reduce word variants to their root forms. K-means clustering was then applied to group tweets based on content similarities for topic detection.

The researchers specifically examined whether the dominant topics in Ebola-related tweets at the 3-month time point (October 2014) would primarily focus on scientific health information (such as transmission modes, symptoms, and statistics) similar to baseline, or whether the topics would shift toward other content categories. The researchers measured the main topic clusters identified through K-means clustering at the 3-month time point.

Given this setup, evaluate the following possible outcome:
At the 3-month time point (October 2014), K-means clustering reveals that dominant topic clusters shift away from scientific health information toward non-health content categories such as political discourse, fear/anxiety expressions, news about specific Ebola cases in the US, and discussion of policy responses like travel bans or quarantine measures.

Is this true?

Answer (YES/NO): YES